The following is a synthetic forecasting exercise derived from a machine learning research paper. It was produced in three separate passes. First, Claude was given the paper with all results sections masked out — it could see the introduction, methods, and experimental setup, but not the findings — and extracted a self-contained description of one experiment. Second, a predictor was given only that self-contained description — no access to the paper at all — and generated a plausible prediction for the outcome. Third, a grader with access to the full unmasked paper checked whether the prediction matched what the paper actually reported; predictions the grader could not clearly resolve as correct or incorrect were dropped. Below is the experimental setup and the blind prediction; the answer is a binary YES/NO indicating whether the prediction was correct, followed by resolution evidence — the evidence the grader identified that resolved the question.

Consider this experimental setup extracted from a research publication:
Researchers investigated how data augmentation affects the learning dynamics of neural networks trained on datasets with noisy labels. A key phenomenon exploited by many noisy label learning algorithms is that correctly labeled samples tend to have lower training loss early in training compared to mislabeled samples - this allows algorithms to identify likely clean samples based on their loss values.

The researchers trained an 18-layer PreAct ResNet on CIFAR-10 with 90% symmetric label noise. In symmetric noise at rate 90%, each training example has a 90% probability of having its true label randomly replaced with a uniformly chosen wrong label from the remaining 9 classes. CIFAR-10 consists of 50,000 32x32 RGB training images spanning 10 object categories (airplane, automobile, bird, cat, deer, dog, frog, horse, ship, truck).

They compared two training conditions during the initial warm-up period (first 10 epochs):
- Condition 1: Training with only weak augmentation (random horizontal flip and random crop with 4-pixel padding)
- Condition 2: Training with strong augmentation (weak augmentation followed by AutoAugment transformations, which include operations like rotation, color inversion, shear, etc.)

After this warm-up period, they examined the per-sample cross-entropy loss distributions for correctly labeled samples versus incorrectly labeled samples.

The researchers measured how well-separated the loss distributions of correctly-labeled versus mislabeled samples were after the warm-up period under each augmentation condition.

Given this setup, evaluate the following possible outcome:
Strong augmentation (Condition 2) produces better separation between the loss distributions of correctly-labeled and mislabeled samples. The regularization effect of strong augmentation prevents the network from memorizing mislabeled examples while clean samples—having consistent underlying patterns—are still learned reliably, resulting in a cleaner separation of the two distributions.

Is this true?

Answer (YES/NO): NO